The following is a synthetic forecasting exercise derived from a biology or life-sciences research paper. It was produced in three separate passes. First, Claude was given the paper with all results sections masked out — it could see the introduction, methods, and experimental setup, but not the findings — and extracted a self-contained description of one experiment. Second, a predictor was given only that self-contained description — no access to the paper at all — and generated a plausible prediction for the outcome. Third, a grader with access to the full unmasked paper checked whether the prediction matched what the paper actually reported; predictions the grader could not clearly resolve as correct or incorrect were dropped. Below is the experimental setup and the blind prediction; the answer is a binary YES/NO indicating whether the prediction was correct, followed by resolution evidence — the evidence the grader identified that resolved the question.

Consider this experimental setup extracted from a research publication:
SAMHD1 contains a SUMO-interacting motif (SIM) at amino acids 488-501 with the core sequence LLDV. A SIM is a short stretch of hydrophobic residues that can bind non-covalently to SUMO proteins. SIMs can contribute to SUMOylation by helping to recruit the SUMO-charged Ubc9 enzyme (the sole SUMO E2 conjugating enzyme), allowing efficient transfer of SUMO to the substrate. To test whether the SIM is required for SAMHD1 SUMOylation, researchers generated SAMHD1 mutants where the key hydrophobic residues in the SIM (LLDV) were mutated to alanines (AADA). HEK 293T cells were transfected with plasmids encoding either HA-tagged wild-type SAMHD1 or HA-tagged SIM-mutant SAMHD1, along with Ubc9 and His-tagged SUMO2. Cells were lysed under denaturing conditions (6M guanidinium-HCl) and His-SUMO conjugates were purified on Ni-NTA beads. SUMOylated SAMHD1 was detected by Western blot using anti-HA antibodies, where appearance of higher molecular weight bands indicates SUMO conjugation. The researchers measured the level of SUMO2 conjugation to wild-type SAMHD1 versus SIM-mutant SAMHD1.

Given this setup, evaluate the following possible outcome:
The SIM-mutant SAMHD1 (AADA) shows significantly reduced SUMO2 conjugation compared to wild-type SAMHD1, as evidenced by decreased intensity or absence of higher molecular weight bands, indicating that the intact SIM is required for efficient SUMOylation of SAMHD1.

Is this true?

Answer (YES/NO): NO